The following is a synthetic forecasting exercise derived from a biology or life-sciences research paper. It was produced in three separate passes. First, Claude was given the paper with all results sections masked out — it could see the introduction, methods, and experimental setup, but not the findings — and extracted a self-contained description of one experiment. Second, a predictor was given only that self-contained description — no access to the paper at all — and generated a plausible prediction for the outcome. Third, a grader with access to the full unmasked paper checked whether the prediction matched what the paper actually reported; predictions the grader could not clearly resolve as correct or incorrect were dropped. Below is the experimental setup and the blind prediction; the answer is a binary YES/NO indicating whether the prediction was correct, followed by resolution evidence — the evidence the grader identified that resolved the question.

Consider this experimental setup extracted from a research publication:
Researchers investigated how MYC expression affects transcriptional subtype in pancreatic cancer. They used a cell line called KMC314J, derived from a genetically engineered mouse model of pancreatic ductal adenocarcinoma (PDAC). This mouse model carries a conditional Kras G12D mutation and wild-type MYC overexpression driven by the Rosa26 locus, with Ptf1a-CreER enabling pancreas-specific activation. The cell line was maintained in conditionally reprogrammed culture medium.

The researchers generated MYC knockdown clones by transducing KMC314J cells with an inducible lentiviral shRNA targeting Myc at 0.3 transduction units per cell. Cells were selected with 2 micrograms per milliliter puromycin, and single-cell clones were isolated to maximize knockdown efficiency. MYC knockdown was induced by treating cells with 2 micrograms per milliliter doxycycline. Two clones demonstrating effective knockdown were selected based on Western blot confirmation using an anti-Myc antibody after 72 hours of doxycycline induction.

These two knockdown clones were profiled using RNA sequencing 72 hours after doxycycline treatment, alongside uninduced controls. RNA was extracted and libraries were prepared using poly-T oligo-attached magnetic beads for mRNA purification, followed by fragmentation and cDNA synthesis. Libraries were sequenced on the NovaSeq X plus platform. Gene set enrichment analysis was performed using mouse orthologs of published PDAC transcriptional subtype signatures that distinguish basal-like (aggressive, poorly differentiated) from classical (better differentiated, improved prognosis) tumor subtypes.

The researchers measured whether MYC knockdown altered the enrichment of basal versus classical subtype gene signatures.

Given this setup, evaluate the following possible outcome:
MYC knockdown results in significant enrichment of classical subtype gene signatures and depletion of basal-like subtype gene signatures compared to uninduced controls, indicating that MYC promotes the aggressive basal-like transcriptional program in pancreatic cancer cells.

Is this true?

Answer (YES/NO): YES